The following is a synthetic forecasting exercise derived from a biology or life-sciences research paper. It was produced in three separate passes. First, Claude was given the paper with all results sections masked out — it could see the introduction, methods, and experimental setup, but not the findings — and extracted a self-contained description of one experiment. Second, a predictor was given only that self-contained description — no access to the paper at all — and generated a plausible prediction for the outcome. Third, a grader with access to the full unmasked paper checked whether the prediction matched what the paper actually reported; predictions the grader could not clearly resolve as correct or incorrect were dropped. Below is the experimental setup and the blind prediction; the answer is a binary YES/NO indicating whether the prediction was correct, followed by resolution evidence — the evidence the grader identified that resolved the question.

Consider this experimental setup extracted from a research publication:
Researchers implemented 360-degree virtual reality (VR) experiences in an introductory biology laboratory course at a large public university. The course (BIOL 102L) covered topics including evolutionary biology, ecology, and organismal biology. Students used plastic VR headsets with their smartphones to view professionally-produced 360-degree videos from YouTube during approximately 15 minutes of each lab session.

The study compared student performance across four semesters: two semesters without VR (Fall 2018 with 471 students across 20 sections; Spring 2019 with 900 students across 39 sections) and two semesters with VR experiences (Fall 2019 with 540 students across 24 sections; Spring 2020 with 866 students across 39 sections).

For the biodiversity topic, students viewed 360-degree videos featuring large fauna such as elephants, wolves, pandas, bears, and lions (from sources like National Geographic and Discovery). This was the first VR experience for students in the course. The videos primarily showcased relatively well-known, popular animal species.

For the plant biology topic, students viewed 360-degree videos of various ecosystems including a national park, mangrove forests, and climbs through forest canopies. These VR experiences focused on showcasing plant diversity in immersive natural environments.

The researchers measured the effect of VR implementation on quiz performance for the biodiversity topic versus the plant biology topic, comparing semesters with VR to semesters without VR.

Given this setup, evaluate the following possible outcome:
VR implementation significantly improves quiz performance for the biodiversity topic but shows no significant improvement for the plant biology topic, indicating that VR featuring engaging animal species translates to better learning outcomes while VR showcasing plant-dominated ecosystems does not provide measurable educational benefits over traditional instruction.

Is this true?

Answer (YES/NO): NO